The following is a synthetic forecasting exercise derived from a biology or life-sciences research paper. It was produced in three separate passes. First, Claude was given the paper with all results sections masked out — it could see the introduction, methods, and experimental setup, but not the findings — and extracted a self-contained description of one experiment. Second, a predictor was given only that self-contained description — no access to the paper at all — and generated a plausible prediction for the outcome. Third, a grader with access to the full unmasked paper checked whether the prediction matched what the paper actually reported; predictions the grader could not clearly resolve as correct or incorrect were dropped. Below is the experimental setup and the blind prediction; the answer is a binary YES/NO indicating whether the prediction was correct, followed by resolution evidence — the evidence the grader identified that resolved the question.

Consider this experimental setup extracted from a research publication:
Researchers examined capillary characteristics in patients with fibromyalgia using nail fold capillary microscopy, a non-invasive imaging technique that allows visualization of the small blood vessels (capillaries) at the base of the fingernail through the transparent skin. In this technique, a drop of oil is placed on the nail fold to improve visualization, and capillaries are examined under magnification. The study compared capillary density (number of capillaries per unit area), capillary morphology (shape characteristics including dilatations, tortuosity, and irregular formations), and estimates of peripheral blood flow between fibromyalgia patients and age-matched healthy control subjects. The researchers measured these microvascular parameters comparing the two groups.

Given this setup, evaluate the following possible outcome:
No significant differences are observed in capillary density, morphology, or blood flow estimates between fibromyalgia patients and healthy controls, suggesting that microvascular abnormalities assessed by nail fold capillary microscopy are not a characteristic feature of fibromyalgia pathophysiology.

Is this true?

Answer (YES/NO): NO